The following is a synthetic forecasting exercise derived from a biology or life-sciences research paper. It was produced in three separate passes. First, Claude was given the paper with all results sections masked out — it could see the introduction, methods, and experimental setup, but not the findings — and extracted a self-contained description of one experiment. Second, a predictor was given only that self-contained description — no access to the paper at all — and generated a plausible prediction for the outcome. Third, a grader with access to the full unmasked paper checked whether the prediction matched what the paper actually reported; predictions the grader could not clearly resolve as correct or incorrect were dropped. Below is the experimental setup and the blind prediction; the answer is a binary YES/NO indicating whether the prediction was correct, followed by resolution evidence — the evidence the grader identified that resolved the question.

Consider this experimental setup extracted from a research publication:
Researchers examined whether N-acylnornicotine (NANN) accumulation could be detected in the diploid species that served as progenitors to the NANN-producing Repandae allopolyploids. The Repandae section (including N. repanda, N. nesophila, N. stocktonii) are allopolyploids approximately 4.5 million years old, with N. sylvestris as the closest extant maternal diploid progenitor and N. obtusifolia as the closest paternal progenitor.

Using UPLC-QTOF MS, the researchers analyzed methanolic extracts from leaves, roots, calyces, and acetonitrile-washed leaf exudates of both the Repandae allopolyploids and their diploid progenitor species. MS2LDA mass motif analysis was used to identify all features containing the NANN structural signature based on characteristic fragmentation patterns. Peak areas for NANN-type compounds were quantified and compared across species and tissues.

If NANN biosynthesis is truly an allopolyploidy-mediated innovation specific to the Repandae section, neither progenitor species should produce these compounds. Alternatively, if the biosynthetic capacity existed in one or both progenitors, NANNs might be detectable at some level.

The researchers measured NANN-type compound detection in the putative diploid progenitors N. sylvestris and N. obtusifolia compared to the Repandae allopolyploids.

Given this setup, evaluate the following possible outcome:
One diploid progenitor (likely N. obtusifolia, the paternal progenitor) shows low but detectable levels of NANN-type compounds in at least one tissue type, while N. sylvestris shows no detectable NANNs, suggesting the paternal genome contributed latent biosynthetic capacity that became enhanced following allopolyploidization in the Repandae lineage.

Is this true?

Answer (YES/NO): NO